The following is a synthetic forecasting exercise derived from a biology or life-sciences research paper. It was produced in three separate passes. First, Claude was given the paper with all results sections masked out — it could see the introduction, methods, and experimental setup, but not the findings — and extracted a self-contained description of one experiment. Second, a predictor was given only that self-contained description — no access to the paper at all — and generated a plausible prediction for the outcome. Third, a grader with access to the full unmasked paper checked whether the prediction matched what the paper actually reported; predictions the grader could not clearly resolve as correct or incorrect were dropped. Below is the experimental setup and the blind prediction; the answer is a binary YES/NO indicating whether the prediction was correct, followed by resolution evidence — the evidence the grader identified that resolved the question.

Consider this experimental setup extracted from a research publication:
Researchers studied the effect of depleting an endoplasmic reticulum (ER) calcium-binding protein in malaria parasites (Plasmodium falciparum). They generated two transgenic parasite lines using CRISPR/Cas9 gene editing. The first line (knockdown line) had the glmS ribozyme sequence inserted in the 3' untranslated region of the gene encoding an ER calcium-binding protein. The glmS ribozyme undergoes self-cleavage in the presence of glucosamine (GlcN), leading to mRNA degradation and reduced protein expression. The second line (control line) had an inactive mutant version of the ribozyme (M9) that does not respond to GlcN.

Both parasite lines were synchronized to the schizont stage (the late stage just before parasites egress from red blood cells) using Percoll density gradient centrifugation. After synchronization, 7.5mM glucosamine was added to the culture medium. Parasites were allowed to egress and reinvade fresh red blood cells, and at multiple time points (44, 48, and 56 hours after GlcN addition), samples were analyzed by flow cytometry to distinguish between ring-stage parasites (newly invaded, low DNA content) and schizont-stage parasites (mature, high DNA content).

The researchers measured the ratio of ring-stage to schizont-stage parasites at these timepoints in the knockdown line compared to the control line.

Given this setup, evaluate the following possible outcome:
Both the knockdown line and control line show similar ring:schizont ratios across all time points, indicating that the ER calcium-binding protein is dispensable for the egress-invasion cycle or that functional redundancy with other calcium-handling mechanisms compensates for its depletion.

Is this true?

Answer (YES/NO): NO